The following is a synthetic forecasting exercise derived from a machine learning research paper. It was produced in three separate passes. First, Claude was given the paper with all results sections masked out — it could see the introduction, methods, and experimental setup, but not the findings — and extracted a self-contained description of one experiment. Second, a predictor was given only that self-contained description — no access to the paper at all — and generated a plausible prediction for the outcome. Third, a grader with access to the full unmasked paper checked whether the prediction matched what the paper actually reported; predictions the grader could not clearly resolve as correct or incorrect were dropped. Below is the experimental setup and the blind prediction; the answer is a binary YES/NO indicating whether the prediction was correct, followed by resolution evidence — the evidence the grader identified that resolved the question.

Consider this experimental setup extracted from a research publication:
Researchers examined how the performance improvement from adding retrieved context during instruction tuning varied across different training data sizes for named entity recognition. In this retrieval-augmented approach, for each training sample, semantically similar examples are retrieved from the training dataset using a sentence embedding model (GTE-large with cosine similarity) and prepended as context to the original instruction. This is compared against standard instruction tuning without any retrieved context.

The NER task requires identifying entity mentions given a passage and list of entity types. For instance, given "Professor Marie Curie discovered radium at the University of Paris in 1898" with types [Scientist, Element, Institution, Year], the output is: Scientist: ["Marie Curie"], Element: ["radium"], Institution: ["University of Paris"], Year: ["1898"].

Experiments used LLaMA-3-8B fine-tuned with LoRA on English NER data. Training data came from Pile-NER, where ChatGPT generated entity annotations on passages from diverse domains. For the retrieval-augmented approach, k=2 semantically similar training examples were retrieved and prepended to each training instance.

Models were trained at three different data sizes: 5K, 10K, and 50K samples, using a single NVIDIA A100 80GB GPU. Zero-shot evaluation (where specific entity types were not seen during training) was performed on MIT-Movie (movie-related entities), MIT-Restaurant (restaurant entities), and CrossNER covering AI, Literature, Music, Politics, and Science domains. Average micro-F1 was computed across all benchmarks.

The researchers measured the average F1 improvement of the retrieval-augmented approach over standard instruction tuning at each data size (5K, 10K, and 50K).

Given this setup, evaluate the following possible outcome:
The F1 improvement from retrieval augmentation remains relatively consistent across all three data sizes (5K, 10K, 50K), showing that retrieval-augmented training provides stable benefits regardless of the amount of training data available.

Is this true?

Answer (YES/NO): NO